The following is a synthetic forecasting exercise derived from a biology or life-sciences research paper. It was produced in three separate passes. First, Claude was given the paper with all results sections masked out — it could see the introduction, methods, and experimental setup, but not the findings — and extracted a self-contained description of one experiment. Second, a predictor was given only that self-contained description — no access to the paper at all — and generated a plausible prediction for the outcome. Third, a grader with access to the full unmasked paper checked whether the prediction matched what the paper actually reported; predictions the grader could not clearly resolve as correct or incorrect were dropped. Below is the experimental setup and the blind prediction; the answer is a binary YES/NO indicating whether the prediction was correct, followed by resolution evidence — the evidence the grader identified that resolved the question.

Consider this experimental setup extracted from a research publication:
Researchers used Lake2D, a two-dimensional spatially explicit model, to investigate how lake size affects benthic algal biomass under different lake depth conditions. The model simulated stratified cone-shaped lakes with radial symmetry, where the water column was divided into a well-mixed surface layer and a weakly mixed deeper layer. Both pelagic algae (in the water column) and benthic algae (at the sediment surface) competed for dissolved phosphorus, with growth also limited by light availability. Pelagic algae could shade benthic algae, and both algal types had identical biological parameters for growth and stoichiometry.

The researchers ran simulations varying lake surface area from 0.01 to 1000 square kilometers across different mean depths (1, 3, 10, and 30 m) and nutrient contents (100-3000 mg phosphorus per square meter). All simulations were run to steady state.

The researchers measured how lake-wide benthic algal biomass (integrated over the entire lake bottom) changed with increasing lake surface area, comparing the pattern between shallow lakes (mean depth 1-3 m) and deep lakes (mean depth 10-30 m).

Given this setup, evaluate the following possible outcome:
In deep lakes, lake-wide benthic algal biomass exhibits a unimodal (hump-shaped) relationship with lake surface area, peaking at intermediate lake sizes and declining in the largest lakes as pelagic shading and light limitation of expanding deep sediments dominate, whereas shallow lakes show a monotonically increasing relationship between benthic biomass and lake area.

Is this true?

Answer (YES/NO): NO